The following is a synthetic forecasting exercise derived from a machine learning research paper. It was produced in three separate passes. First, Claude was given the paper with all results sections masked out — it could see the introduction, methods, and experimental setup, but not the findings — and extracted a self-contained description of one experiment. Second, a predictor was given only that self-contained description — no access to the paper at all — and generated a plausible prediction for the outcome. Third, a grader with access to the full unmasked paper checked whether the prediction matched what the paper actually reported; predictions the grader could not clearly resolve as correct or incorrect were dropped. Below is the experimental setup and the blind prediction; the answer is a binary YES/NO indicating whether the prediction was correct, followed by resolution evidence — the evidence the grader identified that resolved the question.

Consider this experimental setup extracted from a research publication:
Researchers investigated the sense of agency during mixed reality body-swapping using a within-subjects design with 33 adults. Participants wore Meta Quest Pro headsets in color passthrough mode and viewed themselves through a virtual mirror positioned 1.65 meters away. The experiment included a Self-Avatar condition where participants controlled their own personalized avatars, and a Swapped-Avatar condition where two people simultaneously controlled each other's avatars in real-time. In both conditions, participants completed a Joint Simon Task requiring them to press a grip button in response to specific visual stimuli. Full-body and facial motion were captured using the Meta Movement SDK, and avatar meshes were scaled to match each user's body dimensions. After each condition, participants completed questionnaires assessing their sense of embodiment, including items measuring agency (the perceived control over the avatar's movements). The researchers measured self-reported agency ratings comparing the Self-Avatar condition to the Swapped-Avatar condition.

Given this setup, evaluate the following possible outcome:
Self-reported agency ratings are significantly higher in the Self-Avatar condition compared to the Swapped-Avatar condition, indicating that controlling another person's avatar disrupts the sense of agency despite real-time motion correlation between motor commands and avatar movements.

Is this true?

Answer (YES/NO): NO